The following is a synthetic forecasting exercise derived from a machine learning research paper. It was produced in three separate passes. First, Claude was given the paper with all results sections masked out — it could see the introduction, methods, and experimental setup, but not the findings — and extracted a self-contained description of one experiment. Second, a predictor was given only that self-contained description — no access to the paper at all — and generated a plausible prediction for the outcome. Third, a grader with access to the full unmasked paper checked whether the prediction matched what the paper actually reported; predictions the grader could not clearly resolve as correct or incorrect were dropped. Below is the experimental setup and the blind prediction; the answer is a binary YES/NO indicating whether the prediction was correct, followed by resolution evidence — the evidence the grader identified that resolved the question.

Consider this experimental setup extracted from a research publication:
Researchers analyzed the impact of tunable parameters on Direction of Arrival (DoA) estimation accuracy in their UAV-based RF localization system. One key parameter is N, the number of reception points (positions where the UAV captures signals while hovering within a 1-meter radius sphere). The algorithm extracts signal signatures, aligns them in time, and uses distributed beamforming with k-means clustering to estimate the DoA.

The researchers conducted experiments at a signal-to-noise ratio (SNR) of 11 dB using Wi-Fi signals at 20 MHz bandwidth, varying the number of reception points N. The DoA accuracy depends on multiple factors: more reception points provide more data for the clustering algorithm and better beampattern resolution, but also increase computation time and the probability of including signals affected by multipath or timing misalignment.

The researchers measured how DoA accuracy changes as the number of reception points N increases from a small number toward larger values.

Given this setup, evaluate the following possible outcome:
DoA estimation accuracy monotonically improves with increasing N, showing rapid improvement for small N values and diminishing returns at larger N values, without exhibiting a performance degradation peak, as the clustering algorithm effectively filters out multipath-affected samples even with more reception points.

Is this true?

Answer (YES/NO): YES